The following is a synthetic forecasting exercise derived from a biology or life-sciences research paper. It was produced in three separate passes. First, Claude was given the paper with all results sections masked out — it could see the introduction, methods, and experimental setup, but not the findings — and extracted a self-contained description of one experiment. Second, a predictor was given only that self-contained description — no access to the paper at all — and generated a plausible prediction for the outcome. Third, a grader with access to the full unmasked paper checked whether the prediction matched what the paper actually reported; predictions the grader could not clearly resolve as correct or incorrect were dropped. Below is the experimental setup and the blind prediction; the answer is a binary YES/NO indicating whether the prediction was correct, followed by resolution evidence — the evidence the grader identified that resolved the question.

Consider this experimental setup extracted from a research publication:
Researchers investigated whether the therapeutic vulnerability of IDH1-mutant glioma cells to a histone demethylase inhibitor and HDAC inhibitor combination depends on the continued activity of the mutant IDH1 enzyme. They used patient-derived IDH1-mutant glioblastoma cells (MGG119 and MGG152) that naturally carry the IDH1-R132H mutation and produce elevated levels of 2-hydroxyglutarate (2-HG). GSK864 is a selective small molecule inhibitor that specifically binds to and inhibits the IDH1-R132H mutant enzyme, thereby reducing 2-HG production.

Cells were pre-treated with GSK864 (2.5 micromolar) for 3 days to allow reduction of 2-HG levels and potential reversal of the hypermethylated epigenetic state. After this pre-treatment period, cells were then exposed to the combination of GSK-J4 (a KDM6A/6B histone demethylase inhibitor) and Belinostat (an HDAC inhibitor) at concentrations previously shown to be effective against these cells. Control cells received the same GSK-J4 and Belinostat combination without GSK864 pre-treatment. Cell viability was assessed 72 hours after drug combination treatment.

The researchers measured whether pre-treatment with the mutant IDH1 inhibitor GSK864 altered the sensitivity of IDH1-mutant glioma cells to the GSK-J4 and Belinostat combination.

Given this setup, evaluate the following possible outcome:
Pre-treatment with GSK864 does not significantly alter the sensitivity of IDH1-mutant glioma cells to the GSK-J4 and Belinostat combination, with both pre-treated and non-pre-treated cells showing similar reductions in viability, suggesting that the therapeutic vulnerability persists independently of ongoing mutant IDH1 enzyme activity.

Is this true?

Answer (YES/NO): NO